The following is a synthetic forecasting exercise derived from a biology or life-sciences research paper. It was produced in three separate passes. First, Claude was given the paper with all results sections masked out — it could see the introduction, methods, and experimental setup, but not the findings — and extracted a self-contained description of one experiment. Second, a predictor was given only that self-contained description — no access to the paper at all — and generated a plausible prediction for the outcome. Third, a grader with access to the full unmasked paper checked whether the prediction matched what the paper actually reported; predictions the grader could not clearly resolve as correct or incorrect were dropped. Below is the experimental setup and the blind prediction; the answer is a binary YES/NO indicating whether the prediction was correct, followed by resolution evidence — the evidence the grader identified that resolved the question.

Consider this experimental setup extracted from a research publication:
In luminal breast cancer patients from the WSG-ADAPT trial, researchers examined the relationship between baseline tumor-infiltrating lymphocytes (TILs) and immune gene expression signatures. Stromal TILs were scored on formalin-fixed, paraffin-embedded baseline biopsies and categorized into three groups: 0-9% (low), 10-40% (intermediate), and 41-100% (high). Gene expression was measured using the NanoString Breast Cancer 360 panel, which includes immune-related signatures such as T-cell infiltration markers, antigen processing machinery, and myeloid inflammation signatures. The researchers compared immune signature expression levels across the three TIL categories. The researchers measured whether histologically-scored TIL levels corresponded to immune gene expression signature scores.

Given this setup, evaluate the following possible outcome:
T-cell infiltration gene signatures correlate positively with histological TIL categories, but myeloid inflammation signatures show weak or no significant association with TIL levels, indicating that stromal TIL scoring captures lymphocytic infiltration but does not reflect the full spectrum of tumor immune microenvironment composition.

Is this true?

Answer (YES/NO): NO